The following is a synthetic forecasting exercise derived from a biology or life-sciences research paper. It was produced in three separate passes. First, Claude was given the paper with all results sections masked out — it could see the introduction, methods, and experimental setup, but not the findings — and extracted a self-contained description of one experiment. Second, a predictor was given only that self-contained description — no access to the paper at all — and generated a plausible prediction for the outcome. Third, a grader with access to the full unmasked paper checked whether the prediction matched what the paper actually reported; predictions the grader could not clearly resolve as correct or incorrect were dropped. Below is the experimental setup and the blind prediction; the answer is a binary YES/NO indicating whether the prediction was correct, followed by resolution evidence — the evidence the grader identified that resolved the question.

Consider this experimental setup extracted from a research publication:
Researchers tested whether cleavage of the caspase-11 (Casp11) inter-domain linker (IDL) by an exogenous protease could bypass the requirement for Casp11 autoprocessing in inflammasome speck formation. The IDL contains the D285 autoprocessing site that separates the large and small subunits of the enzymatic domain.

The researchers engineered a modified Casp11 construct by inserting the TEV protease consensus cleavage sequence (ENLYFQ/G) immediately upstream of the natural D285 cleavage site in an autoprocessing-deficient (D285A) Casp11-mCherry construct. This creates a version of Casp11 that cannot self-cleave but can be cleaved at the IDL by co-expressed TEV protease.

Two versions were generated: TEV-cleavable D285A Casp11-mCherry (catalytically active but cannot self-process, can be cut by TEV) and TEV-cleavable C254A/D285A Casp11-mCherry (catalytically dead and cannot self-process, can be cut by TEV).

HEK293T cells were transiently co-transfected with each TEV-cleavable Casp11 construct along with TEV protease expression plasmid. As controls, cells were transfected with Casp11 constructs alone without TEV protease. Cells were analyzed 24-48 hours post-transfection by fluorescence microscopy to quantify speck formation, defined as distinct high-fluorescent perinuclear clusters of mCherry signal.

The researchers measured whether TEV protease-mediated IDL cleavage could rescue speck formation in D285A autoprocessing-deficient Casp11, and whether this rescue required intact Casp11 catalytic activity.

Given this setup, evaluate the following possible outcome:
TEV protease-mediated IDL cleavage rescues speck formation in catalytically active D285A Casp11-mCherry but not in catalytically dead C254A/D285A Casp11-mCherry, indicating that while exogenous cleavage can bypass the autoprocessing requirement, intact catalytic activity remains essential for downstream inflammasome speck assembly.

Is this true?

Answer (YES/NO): YES